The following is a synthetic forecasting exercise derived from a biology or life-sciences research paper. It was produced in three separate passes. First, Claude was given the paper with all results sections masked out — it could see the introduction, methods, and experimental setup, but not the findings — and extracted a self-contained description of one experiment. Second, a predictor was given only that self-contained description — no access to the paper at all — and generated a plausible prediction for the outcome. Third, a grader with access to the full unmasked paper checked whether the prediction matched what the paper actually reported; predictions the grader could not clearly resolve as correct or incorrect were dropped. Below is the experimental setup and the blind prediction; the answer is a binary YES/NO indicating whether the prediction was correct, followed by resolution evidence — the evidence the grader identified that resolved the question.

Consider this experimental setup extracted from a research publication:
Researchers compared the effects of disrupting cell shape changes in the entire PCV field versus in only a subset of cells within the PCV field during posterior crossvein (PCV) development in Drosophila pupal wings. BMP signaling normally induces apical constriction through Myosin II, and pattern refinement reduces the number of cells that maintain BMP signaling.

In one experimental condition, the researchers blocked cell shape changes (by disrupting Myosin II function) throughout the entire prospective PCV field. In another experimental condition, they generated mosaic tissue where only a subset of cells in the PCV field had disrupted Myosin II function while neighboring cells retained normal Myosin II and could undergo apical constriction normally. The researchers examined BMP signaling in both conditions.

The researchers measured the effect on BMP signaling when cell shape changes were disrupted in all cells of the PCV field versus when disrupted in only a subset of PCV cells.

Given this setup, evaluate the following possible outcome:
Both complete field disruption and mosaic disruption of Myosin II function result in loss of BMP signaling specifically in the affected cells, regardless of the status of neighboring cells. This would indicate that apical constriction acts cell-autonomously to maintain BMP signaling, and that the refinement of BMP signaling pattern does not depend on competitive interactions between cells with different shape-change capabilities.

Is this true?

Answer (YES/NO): NO